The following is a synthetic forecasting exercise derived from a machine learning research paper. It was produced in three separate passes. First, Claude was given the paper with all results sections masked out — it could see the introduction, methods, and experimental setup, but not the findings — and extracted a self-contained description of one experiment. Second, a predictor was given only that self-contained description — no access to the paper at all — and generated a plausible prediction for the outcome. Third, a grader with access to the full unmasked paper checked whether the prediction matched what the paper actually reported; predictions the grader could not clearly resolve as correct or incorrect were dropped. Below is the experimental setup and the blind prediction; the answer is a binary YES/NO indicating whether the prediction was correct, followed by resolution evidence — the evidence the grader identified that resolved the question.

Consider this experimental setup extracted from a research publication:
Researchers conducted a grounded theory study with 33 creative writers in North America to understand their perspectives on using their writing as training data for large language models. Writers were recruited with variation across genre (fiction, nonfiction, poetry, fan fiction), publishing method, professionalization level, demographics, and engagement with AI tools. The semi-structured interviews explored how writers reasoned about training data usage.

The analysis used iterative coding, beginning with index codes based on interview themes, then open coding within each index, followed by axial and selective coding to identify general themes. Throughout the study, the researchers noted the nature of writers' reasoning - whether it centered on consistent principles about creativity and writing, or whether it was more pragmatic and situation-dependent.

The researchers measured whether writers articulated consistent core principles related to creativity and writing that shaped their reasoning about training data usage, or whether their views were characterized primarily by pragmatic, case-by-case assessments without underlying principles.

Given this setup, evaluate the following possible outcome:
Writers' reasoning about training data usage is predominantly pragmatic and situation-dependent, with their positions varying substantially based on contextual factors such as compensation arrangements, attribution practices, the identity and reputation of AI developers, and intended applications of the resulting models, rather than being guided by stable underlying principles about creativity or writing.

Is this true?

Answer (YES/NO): NO